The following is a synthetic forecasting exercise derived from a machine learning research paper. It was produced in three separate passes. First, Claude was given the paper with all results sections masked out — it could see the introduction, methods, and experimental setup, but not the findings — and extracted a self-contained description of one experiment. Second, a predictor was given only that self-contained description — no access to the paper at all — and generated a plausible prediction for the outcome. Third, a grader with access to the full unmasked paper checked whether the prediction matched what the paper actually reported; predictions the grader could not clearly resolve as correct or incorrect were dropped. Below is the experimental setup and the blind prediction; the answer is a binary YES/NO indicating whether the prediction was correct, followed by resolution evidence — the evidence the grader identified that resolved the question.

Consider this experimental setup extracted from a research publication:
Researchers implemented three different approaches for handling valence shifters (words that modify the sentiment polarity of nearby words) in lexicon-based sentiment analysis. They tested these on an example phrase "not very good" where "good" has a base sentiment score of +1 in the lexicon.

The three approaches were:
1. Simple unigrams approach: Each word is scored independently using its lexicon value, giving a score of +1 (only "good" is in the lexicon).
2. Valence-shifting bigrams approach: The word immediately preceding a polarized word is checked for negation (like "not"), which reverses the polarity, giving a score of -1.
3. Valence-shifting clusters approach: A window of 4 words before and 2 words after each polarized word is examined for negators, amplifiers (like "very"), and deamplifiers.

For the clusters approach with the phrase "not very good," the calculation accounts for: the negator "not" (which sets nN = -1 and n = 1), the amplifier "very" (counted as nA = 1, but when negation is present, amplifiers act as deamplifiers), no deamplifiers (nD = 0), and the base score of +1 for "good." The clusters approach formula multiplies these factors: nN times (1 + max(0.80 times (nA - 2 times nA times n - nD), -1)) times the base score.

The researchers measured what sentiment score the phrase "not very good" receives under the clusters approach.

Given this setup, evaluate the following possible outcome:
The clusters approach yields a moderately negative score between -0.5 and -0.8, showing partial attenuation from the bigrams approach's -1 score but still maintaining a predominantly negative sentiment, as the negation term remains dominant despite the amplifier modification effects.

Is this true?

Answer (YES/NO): NO